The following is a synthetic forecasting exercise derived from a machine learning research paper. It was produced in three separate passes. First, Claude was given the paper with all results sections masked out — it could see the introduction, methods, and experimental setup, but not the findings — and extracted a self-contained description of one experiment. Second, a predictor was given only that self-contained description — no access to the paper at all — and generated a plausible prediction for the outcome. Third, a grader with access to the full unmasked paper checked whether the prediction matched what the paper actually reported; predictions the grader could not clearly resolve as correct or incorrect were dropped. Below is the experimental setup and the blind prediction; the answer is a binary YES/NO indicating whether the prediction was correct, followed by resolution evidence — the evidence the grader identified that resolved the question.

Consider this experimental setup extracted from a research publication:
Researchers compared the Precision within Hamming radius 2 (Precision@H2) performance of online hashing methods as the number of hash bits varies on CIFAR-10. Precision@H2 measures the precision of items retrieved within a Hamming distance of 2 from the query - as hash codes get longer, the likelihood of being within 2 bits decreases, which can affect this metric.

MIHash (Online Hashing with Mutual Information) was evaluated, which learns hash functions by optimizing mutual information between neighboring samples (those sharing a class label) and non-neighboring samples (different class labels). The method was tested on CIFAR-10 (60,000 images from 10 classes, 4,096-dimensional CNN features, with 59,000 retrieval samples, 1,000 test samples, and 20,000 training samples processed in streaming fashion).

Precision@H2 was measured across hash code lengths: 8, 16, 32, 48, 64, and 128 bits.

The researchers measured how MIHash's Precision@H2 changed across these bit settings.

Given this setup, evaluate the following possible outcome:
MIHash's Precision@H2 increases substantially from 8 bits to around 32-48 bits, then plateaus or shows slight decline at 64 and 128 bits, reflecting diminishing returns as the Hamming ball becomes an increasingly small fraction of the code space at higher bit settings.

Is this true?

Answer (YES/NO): NO